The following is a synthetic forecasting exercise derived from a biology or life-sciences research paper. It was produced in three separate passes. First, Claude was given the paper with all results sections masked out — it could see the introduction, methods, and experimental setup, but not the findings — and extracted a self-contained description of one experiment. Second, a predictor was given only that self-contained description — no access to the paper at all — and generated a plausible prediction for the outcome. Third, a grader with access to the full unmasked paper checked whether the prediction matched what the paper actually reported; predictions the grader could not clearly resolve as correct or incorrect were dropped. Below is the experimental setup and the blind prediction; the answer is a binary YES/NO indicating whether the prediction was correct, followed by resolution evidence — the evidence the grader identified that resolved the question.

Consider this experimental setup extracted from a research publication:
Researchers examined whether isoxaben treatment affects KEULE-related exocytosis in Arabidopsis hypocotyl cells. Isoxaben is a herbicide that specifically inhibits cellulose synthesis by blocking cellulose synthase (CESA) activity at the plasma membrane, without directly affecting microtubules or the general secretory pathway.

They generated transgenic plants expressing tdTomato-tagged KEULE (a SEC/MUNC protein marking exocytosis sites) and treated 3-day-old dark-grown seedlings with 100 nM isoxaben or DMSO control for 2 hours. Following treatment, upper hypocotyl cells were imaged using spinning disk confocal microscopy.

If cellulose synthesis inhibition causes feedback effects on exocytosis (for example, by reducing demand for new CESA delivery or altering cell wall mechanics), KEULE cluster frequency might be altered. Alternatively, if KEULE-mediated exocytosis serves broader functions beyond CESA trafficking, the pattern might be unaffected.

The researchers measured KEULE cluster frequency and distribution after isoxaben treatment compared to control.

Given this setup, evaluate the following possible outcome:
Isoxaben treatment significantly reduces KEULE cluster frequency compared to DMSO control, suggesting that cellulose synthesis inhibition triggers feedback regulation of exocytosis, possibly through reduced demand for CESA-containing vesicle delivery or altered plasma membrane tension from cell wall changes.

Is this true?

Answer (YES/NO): NO